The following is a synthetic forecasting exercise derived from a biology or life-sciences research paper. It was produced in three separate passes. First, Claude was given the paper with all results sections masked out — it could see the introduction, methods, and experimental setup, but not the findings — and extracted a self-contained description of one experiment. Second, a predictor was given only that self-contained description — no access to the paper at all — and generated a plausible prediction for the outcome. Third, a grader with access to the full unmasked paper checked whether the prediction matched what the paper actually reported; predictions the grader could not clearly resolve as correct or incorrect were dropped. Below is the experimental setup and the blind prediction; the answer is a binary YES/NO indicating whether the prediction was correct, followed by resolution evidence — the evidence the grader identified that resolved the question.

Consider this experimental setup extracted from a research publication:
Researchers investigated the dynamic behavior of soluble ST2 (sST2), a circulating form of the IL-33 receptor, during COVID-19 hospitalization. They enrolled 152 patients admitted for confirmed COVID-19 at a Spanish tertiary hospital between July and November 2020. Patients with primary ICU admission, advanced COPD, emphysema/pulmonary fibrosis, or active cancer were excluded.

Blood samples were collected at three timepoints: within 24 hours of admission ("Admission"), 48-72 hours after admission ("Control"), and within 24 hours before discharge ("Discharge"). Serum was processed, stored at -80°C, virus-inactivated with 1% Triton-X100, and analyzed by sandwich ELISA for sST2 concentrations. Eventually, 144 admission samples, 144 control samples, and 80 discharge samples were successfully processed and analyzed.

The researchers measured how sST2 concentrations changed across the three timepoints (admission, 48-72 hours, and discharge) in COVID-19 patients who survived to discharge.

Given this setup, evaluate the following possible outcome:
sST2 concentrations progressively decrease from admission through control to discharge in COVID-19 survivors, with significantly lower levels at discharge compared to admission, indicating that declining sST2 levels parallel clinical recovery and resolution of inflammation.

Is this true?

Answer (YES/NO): NO